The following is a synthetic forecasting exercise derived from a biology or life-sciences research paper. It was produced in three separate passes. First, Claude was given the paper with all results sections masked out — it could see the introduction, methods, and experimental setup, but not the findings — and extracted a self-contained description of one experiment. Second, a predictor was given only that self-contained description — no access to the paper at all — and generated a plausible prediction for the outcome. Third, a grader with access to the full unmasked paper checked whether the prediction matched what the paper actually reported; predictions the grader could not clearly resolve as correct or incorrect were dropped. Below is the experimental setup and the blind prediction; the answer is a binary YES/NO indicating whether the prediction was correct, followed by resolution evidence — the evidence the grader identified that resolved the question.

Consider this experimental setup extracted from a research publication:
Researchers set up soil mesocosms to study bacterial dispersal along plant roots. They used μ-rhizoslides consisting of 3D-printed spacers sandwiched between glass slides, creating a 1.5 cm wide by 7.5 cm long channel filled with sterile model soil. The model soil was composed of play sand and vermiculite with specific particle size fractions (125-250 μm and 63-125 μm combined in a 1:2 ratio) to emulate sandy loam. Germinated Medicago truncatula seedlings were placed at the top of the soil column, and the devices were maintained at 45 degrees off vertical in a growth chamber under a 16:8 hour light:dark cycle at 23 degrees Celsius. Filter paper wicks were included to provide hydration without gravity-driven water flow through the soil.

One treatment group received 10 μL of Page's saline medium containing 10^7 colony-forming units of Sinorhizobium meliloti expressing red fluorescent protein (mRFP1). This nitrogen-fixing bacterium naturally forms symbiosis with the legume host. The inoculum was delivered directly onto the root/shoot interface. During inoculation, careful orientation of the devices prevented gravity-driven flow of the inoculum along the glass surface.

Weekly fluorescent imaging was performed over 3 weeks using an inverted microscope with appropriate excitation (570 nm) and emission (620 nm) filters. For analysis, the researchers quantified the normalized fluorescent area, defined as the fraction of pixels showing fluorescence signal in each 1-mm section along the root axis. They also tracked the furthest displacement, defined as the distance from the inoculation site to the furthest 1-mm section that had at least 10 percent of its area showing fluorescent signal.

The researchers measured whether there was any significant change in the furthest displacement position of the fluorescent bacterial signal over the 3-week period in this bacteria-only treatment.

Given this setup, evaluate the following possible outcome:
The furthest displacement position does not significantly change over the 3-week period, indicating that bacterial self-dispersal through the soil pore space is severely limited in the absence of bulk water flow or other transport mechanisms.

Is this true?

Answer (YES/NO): YES